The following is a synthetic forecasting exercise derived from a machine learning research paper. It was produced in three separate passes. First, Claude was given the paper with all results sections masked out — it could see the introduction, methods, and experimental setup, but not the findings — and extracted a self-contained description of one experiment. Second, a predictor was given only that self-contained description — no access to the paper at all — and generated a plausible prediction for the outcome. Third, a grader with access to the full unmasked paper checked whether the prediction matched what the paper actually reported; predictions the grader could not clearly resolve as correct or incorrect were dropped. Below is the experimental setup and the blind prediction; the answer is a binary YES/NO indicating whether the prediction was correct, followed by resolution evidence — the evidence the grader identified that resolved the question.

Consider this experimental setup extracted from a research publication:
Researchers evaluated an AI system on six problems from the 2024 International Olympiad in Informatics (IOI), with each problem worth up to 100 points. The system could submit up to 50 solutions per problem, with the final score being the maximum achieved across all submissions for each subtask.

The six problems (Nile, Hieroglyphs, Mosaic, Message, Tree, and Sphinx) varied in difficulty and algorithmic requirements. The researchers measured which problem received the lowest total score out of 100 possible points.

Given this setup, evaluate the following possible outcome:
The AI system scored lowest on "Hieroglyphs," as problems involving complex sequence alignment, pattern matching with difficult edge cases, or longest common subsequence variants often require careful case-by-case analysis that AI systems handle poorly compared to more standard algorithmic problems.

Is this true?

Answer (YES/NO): NO